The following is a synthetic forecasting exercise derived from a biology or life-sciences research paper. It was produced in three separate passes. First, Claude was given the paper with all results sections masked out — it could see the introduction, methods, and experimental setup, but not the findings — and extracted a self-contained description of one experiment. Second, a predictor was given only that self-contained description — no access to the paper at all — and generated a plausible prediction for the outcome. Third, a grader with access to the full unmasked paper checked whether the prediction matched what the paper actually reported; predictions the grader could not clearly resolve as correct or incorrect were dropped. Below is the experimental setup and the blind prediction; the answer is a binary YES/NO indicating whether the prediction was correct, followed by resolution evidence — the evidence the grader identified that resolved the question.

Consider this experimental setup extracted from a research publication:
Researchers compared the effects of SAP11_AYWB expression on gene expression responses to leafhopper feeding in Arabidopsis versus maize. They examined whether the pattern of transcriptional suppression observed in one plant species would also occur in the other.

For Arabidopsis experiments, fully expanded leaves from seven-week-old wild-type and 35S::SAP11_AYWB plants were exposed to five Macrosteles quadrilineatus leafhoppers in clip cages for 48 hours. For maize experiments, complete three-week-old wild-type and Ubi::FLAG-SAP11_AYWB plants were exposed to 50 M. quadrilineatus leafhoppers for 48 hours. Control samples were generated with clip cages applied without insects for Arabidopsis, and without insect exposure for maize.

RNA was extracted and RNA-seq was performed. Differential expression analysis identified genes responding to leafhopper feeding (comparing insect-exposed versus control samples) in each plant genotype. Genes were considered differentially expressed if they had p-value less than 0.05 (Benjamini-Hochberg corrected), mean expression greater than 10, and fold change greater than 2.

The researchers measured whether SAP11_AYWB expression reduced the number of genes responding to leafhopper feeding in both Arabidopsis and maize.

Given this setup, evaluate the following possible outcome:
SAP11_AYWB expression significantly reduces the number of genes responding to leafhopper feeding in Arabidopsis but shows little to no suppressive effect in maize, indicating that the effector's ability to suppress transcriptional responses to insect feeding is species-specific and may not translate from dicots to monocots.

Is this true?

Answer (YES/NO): YES